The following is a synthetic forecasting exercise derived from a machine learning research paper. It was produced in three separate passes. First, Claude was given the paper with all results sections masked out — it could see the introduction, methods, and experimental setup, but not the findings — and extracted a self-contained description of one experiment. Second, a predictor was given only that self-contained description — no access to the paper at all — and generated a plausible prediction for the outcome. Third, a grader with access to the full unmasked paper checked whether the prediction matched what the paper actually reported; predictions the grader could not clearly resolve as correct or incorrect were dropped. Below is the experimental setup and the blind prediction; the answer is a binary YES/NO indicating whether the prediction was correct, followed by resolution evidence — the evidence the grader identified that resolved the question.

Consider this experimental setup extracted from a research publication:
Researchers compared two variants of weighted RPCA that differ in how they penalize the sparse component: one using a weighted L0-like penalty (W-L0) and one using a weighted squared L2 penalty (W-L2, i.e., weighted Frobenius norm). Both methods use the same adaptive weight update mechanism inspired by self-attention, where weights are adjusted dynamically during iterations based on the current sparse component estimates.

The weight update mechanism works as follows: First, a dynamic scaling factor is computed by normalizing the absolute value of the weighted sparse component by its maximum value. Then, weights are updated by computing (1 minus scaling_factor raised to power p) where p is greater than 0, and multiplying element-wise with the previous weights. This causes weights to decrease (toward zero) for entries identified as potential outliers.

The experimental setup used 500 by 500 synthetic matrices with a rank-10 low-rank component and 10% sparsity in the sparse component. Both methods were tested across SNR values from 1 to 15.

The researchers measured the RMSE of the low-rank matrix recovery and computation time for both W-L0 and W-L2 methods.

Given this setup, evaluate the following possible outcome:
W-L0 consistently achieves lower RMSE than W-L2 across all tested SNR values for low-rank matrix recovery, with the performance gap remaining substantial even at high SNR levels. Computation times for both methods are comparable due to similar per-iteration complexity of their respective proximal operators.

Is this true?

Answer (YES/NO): NO